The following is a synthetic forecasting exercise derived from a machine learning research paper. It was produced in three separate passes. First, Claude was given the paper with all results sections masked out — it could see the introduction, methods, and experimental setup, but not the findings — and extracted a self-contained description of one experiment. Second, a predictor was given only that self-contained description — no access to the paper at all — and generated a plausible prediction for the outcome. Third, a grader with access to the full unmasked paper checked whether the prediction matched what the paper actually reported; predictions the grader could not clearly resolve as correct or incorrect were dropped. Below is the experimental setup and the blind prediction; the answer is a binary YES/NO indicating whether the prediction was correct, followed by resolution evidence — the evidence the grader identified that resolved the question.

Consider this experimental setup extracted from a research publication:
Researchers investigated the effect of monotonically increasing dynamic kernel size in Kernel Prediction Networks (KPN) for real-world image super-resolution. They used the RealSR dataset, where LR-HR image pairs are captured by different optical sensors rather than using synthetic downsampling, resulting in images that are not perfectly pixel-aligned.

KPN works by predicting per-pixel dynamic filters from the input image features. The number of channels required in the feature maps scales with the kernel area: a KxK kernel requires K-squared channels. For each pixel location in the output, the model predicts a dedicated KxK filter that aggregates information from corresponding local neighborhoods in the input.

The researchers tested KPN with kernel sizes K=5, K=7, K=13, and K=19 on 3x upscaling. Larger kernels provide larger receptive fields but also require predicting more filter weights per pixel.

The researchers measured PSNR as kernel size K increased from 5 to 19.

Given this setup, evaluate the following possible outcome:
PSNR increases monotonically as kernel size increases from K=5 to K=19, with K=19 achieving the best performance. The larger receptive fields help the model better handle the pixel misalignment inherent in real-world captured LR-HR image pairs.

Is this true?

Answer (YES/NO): YES